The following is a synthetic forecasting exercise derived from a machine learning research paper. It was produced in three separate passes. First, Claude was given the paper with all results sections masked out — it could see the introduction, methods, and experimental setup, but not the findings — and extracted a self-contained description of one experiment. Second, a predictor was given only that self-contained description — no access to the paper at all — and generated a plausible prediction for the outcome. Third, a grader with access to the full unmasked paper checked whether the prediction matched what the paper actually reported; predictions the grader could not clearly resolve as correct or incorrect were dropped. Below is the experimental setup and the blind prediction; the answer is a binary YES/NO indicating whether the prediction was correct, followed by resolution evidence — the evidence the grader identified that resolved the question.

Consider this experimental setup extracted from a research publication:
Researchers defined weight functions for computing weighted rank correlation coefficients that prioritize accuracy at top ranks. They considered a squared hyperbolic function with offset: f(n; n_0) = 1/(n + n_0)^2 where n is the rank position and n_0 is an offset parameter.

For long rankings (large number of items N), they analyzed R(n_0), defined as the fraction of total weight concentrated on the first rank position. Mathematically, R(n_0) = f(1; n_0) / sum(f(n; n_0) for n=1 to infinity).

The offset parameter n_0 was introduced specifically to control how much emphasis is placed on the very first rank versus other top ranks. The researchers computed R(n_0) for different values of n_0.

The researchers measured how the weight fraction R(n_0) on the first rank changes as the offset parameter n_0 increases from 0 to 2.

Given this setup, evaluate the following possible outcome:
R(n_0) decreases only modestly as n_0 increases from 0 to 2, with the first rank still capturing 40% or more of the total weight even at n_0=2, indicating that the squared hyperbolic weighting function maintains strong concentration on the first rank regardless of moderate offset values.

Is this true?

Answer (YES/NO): NO